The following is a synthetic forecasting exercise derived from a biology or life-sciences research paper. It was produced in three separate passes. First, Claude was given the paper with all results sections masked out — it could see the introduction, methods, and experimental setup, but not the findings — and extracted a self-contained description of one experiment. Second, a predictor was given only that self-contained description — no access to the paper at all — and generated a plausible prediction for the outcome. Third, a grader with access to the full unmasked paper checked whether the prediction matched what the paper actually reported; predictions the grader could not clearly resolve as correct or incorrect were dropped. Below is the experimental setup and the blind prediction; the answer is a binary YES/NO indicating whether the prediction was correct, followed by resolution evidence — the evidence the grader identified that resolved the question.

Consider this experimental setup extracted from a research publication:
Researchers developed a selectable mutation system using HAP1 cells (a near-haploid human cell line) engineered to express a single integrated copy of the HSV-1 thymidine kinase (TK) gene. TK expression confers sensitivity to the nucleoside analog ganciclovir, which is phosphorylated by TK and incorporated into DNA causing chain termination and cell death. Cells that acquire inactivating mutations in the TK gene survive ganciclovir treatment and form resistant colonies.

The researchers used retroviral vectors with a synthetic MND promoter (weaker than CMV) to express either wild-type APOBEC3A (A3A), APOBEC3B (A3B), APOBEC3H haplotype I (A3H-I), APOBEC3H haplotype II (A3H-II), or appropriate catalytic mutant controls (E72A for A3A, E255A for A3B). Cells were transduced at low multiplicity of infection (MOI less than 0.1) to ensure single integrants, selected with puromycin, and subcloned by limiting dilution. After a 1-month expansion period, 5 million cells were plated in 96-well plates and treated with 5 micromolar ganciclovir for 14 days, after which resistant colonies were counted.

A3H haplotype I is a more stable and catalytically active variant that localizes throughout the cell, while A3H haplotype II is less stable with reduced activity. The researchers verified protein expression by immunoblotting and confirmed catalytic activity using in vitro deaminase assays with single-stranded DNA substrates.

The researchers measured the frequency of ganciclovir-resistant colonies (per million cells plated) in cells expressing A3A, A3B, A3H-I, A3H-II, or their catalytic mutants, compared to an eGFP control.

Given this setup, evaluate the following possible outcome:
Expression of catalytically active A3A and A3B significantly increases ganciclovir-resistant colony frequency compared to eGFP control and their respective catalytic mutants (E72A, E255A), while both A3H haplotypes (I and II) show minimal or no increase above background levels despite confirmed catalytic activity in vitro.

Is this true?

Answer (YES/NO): YES